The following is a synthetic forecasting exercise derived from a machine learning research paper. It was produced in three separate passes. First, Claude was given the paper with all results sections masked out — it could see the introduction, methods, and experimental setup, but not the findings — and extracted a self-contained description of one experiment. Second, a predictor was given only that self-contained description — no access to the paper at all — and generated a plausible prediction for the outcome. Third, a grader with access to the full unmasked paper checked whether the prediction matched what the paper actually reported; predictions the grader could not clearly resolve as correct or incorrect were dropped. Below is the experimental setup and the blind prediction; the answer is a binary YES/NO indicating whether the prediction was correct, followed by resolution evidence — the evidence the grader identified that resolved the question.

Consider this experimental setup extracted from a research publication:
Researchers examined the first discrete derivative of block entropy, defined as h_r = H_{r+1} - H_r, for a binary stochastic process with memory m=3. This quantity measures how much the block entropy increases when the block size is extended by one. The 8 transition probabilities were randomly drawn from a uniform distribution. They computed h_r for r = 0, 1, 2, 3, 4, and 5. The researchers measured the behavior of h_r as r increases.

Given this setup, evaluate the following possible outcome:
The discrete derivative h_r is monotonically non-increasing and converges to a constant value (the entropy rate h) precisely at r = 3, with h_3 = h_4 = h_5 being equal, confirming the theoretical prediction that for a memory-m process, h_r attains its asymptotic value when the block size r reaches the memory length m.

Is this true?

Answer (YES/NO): YES